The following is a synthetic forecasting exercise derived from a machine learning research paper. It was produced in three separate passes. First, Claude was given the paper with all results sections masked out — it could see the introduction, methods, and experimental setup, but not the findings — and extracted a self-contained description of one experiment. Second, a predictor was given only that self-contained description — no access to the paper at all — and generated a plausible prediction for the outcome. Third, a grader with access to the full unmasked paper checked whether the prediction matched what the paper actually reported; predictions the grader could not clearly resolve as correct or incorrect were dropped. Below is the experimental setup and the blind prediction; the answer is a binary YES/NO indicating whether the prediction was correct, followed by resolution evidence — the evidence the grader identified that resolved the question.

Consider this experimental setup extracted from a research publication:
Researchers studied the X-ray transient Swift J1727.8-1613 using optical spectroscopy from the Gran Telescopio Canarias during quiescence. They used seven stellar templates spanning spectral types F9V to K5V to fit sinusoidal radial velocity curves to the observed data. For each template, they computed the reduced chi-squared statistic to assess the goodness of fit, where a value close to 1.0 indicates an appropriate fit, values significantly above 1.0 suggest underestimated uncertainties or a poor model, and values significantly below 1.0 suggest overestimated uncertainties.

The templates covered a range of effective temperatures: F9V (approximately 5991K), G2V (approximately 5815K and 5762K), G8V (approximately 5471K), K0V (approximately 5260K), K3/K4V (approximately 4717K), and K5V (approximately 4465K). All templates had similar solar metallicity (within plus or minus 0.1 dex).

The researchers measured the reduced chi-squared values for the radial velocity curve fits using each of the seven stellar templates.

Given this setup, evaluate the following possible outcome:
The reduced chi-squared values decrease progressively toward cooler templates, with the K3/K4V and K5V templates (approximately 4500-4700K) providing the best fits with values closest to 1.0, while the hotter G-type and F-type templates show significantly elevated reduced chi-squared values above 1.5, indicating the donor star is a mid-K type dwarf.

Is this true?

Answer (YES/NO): NO